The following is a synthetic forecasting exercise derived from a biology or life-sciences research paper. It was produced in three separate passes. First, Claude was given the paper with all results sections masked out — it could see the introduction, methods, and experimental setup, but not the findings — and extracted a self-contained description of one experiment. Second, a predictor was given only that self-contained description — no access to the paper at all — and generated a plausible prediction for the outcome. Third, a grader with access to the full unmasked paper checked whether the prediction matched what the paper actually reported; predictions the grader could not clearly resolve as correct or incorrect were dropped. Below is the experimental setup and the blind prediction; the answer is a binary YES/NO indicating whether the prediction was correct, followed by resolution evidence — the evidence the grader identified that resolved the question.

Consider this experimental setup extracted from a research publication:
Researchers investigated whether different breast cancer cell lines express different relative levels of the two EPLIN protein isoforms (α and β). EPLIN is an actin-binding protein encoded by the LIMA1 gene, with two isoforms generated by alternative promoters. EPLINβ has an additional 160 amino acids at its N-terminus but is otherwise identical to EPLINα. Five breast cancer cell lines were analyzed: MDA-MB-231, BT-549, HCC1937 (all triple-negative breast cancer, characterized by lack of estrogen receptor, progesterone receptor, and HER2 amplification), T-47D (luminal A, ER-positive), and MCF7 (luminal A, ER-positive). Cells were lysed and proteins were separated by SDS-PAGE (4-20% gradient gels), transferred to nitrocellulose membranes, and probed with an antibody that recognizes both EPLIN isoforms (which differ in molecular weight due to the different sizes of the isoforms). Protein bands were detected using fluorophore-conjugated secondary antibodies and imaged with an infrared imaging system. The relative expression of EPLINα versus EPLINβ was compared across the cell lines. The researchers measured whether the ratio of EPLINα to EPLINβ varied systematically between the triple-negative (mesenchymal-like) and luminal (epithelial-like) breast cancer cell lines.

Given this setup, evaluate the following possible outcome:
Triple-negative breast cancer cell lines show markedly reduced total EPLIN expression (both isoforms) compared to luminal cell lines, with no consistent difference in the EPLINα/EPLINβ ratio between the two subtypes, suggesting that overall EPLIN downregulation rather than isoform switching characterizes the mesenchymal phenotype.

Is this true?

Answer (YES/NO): NO